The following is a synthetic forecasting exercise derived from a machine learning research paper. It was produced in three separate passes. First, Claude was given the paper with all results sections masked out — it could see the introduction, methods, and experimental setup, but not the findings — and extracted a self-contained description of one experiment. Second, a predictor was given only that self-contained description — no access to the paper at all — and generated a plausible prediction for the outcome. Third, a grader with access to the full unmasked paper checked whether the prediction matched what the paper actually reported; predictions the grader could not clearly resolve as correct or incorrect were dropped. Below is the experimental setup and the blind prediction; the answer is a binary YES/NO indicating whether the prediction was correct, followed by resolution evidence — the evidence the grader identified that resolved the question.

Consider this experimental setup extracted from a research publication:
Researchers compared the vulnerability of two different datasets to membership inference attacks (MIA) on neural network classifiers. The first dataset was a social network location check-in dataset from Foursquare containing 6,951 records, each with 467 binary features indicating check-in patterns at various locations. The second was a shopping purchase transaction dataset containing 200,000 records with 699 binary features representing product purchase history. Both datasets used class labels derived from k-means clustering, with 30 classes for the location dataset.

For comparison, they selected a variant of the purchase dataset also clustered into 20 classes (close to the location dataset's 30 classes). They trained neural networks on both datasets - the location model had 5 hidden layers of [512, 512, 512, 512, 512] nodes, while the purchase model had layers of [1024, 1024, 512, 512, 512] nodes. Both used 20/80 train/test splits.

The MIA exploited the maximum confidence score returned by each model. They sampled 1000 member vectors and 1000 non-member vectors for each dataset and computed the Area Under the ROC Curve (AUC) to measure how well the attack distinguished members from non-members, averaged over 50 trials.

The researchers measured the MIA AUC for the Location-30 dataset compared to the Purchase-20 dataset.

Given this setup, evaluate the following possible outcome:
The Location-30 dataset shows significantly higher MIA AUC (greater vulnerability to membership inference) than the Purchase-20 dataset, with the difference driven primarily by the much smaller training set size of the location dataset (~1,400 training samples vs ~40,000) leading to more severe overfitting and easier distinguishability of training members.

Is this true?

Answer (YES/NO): NO